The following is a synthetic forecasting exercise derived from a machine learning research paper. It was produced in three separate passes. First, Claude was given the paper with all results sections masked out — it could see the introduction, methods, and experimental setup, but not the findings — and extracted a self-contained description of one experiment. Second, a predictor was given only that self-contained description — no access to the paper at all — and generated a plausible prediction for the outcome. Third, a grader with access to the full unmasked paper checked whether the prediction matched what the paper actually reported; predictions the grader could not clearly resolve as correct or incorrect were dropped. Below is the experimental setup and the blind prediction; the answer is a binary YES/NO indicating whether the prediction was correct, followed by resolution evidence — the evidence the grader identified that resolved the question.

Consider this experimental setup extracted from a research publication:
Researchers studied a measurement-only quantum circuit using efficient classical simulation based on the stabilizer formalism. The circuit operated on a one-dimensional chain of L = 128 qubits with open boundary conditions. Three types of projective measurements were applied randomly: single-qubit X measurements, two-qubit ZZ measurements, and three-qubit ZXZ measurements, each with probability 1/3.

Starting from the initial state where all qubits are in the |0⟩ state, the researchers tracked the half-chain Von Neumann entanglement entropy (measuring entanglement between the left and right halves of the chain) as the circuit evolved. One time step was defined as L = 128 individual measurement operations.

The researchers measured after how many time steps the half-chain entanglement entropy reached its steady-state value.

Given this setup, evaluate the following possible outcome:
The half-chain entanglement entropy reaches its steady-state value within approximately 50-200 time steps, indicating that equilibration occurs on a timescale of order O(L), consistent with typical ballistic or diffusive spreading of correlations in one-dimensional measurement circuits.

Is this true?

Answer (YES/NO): YES